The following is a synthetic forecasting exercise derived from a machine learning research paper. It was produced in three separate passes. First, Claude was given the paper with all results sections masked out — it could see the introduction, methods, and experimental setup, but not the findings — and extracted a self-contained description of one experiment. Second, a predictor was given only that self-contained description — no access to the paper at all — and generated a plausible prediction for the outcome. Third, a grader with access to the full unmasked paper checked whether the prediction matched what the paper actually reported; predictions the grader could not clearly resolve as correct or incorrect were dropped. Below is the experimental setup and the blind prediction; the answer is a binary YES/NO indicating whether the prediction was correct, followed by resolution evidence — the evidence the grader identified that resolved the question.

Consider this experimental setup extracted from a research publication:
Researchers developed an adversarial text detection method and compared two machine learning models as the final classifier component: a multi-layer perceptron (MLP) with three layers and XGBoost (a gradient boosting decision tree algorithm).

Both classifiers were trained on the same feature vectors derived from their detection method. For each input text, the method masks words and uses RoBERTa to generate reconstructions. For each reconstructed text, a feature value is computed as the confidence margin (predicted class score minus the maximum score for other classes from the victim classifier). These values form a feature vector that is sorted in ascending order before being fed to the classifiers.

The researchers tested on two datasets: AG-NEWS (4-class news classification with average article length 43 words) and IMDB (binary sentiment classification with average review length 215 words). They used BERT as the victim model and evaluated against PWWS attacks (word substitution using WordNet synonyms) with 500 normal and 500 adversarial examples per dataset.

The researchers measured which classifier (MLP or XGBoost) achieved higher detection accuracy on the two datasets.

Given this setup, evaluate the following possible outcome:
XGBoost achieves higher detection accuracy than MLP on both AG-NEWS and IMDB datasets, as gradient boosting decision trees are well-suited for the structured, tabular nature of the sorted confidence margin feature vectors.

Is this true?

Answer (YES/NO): NO